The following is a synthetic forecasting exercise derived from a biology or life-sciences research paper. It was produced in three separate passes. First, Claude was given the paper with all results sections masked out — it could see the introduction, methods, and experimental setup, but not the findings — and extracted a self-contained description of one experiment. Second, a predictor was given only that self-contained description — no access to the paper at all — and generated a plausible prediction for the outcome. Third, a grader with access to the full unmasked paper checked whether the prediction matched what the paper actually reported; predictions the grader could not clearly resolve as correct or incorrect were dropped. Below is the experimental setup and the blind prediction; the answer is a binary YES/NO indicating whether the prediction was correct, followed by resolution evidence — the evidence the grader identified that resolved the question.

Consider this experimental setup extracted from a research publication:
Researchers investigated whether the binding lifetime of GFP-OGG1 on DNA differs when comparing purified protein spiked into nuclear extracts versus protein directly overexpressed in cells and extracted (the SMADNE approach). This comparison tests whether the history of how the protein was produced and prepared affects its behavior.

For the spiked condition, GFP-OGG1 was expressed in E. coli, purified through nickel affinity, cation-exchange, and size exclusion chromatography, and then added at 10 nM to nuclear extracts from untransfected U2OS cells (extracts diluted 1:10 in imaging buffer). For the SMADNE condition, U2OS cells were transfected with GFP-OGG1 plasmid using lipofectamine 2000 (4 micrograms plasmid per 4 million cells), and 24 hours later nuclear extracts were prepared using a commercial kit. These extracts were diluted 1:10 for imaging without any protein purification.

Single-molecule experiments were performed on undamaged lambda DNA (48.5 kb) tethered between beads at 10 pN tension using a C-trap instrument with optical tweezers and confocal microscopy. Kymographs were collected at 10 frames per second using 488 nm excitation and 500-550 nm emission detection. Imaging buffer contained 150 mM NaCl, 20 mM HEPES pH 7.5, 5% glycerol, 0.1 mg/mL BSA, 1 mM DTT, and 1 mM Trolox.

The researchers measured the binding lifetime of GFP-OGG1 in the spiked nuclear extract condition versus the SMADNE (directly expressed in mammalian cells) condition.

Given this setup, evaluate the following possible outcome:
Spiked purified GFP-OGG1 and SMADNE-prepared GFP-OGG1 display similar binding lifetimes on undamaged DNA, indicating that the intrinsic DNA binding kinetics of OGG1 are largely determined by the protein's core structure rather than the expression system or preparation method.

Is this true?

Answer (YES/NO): NO